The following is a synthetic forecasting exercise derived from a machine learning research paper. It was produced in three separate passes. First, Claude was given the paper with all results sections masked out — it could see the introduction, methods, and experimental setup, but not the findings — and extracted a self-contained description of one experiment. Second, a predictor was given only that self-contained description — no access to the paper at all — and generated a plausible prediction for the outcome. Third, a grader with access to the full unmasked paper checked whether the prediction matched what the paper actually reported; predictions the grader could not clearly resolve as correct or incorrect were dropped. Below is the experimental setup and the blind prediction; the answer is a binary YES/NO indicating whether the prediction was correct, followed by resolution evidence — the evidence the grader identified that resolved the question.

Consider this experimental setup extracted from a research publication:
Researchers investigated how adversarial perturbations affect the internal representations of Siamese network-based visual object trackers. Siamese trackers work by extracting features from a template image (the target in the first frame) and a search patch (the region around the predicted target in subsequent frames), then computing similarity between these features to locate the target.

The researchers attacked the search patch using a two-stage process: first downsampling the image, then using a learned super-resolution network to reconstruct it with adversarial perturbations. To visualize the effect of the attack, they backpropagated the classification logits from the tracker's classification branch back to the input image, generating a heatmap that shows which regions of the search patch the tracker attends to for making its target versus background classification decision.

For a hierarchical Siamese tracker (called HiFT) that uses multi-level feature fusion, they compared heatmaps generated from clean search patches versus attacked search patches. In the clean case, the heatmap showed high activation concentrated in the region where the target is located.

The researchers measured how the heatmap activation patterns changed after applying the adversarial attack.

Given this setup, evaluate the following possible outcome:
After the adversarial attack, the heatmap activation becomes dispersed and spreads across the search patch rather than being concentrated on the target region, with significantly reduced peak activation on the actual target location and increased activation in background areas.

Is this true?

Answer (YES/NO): YES